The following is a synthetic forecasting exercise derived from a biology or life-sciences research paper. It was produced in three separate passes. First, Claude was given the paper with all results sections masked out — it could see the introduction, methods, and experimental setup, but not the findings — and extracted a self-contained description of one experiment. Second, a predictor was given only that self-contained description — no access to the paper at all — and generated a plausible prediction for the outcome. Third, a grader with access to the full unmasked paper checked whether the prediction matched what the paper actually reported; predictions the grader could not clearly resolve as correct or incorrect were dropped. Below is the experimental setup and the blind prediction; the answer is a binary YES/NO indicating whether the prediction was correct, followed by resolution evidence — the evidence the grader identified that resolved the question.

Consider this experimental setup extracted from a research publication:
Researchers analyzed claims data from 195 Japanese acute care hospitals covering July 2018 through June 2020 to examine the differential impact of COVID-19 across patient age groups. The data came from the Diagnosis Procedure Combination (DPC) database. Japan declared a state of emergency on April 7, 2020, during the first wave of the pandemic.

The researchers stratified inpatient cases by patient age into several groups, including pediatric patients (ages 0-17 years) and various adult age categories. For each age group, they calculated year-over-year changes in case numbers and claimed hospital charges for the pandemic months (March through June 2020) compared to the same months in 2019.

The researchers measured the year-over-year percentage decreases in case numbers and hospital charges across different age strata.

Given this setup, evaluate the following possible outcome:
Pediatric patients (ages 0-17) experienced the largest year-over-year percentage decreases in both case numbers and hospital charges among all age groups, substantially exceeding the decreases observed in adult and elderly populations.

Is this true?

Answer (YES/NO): YES